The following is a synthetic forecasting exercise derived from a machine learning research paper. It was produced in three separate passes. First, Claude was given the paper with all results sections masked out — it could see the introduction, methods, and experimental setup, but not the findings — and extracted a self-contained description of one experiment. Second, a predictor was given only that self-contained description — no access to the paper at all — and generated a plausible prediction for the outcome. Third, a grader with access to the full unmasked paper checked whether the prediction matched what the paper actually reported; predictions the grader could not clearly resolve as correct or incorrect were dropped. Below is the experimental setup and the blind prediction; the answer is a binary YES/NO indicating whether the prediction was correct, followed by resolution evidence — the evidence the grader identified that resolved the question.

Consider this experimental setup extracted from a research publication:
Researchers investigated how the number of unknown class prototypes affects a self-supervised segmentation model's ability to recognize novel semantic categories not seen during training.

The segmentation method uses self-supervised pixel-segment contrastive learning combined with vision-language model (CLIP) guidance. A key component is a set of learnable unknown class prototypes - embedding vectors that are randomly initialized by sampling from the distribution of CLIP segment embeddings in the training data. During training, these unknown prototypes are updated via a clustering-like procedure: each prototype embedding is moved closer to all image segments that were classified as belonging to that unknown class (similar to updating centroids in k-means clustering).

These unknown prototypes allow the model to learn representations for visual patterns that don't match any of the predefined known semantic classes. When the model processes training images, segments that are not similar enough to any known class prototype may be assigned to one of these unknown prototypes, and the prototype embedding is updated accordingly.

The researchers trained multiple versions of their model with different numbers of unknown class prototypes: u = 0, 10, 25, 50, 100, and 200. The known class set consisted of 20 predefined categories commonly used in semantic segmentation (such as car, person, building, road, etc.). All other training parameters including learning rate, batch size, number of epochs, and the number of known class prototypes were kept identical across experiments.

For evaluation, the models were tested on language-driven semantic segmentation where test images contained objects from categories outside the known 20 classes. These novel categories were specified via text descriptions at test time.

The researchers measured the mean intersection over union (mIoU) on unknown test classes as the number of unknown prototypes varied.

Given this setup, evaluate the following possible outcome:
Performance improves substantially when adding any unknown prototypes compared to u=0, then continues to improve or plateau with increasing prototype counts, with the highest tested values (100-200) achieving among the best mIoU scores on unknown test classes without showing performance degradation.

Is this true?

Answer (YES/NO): NO